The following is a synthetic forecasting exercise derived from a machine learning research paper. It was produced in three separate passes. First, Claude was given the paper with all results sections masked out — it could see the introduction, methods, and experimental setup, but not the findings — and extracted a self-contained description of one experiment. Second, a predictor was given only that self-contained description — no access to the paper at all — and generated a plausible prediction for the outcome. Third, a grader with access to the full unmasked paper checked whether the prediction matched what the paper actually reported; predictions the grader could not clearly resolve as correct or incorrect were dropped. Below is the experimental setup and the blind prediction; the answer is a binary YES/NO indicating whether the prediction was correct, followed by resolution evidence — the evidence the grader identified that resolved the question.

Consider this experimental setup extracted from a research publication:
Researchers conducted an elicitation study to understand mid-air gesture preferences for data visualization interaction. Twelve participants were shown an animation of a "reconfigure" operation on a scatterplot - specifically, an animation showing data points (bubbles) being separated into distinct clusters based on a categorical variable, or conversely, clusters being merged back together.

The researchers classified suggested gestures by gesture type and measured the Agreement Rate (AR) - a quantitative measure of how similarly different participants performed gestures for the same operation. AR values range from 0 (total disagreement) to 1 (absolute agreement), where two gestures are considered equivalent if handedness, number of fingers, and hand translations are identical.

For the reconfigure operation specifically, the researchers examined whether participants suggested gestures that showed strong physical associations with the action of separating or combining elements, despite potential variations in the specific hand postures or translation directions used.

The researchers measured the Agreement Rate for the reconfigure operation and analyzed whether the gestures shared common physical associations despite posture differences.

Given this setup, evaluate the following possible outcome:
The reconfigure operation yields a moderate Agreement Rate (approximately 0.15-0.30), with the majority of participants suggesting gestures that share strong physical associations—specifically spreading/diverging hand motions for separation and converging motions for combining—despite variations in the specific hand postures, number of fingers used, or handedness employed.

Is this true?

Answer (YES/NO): NO